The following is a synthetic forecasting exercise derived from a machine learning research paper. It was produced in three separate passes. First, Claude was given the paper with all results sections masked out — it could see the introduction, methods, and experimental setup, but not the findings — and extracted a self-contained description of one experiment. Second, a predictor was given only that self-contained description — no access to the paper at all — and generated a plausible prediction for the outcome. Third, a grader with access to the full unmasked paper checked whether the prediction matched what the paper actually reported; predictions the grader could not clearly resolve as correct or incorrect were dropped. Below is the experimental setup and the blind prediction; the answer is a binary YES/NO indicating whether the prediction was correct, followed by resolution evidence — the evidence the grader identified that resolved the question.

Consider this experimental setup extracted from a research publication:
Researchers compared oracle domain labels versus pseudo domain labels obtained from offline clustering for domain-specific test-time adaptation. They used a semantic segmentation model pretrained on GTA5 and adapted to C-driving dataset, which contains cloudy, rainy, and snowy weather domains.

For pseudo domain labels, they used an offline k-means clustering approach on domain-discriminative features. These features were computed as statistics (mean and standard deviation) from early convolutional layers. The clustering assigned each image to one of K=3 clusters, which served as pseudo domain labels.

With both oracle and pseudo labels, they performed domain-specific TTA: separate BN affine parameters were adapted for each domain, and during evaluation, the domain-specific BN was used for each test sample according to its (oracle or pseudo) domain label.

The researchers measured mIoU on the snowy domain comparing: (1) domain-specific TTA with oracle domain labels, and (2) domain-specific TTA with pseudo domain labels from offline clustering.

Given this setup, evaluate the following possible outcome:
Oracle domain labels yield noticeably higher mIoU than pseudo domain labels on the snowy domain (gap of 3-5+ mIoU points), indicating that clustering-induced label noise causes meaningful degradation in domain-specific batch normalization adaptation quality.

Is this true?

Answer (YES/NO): NO